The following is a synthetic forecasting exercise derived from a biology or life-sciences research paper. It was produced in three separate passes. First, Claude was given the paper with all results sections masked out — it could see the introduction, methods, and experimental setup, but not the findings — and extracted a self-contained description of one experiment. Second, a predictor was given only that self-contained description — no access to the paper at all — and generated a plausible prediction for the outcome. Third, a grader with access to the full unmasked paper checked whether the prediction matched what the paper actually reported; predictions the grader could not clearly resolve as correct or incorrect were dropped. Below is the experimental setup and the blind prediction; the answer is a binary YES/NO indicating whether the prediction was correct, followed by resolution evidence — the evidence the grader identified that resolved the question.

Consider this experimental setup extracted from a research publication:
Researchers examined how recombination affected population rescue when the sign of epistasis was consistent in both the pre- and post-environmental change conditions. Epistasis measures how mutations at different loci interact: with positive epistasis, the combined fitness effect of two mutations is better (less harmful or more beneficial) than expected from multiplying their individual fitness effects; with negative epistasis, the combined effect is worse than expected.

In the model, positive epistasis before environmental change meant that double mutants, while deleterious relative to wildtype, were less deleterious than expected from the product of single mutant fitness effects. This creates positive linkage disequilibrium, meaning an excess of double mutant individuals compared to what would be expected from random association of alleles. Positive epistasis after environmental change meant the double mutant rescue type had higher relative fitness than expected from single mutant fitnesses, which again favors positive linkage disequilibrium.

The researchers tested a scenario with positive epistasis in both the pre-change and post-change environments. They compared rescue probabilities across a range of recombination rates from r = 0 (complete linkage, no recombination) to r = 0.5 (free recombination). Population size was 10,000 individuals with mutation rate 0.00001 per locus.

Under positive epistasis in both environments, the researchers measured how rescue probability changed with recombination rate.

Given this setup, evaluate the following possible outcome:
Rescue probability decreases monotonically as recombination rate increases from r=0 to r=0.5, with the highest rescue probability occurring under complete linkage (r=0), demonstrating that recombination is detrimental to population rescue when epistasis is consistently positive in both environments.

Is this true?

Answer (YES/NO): NO